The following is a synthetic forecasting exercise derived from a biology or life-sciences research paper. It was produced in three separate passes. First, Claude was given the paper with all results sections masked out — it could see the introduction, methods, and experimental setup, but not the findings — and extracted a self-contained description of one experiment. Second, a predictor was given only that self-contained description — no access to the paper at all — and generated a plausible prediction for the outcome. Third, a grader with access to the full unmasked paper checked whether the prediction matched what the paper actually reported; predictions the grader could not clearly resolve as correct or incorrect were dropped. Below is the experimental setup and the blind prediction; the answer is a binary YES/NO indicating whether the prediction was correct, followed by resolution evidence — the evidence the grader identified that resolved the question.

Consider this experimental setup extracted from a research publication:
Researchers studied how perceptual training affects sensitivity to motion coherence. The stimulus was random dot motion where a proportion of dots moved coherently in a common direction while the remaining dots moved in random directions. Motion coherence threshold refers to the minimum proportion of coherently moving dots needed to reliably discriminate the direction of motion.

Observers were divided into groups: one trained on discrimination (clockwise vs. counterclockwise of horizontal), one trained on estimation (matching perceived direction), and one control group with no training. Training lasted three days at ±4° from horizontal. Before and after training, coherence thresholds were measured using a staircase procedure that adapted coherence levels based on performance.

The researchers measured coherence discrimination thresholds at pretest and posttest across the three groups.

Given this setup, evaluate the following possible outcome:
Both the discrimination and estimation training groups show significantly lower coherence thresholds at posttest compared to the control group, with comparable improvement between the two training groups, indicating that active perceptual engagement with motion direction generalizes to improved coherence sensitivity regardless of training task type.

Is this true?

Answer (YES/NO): YES